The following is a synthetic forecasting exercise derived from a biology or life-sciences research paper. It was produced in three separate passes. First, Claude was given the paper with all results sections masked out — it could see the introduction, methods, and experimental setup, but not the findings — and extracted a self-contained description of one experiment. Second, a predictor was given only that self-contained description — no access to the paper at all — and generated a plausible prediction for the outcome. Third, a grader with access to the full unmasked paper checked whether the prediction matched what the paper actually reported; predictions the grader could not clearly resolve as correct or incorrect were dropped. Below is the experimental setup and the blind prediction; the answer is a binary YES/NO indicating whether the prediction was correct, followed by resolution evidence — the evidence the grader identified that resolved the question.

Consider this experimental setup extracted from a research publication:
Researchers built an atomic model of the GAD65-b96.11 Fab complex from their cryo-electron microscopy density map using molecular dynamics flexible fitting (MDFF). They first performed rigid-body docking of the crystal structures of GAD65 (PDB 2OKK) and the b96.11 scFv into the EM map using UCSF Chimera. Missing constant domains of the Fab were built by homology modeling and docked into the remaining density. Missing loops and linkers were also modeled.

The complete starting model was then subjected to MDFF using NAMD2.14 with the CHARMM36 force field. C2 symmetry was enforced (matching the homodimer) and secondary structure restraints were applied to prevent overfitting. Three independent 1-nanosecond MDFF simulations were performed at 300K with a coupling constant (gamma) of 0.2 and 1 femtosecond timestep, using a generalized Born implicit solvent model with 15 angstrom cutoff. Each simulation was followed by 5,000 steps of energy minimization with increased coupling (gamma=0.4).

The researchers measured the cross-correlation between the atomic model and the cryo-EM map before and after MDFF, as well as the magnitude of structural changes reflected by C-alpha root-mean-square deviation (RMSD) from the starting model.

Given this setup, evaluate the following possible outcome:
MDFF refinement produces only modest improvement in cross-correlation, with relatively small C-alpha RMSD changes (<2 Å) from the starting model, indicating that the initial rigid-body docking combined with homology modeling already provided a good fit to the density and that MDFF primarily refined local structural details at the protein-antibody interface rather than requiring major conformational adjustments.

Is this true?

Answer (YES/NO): NO